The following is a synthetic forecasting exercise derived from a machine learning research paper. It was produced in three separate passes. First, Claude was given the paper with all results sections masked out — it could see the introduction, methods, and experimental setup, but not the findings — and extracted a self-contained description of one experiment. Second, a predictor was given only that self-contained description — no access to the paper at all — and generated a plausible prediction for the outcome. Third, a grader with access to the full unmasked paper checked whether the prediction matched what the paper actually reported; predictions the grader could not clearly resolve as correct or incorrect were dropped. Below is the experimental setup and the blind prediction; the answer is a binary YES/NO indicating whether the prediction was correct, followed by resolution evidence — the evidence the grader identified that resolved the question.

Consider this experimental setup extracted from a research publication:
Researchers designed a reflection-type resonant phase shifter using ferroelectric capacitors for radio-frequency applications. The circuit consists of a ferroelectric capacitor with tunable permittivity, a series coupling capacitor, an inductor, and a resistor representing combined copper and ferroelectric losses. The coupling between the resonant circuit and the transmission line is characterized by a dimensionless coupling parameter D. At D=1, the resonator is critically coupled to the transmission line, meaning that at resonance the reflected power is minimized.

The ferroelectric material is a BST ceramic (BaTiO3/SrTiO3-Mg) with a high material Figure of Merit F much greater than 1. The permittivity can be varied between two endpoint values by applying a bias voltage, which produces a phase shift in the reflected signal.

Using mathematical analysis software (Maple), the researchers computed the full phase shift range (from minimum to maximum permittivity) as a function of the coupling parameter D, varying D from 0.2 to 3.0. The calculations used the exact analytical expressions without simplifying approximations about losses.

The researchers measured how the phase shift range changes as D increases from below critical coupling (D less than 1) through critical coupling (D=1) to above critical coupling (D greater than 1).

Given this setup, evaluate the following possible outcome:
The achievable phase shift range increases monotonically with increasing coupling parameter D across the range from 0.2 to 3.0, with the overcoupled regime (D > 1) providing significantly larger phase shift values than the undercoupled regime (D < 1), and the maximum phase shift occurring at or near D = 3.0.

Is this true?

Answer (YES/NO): NO